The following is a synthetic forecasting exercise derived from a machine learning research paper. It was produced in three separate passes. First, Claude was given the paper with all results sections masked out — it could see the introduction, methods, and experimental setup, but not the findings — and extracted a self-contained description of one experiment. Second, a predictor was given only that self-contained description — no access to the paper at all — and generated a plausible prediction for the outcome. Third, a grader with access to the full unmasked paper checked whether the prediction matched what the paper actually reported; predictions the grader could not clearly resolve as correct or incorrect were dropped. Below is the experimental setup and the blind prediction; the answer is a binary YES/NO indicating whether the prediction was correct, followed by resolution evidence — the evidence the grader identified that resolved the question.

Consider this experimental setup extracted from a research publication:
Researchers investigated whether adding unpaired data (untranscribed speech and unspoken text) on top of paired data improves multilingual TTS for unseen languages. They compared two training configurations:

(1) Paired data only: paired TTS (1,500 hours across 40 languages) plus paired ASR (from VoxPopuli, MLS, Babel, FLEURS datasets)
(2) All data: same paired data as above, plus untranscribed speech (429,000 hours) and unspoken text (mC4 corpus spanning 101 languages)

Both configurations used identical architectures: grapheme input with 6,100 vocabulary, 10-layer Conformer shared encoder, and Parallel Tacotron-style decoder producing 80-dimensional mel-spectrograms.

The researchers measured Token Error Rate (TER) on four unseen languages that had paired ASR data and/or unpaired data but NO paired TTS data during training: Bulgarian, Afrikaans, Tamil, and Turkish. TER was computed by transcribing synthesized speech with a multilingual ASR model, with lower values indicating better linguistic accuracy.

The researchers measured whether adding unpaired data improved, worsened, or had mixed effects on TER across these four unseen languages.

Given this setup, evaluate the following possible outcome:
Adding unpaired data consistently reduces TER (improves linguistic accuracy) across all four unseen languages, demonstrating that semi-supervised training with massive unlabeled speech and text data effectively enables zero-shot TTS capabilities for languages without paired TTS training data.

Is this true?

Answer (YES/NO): NO